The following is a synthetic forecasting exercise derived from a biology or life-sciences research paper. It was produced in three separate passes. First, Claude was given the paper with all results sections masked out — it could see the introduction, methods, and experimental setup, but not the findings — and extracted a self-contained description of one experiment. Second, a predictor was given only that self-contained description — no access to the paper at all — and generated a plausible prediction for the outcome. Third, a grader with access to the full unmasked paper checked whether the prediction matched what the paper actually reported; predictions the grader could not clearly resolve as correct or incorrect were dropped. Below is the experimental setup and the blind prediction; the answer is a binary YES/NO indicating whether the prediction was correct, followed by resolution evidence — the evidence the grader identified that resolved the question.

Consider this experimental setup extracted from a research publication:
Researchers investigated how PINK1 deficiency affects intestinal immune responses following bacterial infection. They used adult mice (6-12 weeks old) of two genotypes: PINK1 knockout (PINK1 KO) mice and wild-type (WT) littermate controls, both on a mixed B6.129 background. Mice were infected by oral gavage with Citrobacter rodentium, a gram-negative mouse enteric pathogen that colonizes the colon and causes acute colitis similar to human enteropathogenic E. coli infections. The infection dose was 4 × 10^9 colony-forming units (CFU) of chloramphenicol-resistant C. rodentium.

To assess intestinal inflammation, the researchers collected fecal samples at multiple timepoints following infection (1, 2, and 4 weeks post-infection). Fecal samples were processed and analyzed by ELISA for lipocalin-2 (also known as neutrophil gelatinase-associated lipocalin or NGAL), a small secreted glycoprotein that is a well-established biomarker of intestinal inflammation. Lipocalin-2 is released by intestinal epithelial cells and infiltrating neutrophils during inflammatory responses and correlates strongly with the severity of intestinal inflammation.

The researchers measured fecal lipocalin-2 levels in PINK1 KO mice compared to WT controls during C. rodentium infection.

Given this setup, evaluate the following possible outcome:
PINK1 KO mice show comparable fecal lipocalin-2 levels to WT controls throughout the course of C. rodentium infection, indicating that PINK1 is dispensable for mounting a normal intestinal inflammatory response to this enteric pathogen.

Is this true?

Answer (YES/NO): NO